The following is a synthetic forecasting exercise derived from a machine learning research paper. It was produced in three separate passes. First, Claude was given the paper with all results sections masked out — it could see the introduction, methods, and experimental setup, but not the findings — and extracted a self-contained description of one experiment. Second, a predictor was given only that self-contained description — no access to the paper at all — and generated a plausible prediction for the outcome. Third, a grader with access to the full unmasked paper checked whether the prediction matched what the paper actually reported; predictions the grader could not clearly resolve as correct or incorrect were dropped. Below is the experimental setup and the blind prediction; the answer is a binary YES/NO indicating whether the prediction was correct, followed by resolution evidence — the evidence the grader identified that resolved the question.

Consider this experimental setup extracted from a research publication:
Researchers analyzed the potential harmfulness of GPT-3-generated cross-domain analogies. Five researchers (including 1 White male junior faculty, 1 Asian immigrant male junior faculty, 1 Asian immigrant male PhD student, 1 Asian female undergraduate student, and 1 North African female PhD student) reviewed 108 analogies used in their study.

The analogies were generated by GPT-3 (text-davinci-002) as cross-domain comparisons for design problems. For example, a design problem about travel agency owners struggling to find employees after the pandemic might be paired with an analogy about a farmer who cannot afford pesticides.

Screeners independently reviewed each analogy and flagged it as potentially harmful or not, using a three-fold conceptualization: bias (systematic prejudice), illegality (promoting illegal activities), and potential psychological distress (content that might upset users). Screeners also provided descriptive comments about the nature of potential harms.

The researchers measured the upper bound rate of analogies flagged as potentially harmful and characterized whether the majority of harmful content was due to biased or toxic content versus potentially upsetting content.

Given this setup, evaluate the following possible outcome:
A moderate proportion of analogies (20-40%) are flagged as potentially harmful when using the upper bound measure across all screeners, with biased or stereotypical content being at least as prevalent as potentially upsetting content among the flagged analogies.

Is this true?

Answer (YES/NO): NO